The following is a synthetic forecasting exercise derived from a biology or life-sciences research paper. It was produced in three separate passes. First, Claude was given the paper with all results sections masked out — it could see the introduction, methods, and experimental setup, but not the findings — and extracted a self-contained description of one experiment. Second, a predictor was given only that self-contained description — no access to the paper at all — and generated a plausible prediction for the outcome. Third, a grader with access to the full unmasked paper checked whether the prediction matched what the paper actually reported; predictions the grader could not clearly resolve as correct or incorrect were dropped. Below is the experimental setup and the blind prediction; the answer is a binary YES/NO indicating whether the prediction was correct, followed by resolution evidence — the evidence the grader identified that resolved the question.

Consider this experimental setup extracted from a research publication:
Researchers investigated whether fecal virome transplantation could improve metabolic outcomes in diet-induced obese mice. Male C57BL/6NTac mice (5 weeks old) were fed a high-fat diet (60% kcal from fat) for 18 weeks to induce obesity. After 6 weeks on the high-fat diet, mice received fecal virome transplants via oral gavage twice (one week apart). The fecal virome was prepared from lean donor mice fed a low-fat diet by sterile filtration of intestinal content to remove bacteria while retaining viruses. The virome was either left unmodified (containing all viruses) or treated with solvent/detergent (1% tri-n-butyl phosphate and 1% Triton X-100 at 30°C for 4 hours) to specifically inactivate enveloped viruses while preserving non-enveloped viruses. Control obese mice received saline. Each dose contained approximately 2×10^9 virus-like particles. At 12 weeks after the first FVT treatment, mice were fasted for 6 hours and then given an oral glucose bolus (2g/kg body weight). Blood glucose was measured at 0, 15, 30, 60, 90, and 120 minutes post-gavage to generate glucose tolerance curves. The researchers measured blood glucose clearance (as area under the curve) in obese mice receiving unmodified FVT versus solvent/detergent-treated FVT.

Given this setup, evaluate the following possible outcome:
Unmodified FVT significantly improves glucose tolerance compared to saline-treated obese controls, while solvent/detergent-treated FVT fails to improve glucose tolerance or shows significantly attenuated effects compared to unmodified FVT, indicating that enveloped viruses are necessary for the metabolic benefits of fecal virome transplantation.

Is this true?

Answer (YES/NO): NO